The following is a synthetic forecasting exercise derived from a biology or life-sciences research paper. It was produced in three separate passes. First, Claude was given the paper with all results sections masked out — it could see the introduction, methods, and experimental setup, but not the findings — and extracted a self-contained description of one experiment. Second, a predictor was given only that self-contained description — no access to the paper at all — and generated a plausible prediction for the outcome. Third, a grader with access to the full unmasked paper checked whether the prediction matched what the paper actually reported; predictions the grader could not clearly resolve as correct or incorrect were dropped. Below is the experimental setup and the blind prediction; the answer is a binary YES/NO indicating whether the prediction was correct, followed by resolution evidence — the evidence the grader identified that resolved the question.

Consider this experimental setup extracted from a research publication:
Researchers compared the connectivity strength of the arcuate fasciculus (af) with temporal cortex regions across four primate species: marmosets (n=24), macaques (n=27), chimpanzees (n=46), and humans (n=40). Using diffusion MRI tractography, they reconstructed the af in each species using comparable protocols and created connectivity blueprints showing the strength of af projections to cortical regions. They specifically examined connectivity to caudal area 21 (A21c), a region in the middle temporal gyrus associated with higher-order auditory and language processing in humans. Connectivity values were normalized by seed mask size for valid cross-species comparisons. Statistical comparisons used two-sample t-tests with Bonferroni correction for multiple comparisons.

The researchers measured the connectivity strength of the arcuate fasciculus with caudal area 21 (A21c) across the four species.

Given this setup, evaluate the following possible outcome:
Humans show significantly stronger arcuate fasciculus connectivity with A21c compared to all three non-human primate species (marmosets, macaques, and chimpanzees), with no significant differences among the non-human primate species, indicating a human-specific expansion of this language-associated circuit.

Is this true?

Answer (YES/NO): YES